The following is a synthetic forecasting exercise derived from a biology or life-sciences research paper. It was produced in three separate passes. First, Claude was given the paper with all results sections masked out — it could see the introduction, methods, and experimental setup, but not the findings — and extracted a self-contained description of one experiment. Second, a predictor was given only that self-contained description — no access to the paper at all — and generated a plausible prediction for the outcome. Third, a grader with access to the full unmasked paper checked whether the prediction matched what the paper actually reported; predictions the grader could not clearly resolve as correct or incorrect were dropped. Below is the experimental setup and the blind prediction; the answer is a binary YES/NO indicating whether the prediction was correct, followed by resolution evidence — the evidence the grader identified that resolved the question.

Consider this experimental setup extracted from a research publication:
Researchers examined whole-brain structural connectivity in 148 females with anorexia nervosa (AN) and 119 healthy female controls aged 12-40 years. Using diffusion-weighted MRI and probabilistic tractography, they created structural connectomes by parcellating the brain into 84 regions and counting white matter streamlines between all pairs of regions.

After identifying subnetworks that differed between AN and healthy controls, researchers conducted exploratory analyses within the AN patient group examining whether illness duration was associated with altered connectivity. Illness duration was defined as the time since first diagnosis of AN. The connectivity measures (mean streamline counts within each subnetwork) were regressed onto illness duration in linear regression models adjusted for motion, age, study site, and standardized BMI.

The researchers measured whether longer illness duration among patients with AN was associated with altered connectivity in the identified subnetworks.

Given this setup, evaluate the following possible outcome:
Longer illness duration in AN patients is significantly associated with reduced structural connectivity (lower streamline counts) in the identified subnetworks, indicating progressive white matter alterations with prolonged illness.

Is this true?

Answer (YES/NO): NO